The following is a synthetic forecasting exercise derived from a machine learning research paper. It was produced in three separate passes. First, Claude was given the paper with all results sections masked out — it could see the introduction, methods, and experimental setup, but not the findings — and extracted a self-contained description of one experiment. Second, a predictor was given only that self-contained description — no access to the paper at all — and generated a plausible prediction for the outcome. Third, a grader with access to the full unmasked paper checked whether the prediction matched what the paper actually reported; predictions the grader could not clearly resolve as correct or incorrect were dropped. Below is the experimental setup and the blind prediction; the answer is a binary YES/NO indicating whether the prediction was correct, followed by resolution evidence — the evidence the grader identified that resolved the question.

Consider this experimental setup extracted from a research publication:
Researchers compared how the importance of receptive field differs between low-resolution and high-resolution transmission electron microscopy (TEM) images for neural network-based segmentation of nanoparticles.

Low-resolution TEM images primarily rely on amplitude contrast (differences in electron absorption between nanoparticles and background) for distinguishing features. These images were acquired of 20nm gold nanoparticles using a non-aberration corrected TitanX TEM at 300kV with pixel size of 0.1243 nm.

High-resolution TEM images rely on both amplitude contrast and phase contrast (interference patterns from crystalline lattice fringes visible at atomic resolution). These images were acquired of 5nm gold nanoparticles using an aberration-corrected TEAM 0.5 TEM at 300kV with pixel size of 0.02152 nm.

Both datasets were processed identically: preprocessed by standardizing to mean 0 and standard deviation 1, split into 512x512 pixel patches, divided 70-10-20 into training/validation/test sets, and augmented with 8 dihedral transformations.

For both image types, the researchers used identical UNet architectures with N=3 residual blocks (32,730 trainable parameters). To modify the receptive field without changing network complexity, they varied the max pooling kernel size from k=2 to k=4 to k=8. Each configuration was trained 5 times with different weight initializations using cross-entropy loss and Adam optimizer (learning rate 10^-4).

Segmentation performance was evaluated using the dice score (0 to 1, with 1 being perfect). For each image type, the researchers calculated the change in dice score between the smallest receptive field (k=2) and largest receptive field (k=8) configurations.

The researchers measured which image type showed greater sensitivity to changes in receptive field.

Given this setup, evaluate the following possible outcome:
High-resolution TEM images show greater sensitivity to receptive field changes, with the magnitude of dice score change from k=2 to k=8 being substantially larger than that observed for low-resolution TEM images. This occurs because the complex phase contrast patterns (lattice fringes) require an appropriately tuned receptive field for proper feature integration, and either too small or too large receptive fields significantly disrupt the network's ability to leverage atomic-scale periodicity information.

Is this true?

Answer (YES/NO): YES